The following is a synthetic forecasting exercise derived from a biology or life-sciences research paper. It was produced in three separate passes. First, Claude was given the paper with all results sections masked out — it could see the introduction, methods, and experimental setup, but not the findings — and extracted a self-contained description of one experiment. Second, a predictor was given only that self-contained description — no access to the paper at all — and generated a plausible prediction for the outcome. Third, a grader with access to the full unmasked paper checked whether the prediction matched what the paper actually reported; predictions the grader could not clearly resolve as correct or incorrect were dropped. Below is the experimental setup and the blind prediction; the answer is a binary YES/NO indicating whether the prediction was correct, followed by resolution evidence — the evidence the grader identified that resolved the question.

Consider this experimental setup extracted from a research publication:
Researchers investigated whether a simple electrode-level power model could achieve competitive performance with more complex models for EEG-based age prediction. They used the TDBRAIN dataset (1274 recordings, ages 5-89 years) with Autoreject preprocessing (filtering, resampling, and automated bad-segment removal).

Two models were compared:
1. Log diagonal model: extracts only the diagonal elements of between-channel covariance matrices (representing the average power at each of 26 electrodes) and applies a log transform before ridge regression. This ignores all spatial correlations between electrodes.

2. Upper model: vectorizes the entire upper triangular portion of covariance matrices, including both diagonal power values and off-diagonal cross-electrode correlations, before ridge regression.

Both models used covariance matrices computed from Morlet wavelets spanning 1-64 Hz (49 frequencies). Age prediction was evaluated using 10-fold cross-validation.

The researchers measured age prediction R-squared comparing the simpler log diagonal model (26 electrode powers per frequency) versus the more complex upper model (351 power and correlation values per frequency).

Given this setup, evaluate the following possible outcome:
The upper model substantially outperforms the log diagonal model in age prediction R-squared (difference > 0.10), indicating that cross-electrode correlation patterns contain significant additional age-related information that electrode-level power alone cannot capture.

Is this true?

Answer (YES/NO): NO